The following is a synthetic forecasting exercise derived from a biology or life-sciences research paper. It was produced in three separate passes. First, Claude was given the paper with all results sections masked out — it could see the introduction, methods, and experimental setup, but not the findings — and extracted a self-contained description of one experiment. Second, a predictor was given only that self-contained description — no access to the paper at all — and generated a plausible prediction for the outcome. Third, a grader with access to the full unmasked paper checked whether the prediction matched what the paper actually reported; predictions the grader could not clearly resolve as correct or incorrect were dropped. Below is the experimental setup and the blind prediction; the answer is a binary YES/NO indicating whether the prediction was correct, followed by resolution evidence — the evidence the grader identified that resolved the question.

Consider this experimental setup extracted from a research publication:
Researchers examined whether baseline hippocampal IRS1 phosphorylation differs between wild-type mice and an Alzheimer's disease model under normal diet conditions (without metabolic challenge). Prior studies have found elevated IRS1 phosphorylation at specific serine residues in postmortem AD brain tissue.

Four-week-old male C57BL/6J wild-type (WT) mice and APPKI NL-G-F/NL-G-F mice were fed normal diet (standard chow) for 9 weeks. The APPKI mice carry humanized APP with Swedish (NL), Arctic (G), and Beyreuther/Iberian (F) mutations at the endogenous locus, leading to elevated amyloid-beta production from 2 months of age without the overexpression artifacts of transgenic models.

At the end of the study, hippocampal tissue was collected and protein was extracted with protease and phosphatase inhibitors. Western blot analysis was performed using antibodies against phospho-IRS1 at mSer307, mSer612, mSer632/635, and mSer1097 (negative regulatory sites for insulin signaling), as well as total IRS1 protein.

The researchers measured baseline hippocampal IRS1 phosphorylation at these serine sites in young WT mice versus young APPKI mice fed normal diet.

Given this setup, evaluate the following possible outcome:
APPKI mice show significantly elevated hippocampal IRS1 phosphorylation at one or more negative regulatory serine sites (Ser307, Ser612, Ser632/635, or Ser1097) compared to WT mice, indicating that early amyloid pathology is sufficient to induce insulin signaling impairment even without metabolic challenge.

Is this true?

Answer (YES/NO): NO